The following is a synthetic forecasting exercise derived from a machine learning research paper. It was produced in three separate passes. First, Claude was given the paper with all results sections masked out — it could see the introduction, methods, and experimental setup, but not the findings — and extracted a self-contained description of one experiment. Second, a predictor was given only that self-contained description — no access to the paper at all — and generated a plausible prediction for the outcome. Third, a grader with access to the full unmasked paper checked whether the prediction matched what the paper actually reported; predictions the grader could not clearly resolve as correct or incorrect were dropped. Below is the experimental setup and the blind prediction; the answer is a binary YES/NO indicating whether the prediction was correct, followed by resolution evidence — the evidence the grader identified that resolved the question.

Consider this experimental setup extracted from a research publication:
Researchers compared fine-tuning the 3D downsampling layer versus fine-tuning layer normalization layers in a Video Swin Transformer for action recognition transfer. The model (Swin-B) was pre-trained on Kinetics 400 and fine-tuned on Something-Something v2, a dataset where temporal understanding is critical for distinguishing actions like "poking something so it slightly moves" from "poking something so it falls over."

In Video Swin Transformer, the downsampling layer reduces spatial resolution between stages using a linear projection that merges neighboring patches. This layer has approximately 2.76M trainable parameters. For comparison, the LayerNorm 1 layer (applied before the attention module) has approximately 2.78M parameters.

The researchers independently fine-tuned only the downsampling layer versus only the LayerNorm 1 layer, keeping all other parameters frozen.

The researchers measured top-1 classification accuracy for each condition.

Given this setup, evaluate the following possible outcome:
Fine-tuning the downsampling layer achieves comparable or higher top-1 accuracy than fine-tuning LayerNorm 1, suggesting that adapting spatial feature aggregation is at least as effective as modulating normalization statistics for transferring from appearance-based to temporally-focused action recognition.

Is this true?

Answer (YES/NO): NO